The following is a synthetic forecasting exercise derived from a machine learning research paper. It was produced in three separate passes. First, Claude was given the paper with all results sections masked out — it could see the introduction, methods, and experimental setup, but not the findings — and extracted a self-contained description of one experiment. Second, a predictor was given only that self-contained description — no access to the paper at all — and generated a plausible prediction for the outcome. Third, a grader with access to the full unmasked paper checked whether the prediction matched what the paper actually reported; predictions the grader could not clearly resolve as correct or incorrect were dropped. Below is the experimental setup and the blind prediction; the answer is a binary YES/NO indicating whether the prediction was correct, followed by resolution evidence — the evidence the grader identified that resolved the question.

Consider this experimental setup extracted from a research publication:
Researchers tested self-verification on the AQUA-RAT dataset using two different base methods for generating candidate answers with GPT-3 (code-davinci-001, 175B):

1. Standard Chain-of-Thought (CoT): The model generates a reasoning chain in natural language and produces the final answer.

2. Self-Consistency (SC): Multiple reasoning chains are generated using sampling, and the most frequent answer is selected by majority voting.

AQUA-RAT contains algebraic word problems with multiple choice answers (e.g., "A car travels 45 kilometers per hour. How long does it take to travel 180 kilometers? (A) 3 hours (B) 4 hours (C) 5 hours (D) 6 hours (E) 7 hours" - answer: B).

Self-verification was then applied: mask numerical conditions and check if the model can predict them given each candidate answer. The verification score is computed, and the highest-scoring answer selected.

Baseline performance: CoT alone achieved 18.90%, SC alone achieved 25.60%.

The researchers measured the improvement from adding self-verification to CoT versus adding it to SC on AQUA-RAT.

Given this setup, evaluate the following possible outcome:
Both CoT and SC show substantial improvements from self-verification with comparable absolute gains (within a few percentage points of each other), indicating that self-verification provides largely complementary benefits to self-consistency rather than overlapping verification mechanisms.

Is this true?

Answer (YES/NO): NO